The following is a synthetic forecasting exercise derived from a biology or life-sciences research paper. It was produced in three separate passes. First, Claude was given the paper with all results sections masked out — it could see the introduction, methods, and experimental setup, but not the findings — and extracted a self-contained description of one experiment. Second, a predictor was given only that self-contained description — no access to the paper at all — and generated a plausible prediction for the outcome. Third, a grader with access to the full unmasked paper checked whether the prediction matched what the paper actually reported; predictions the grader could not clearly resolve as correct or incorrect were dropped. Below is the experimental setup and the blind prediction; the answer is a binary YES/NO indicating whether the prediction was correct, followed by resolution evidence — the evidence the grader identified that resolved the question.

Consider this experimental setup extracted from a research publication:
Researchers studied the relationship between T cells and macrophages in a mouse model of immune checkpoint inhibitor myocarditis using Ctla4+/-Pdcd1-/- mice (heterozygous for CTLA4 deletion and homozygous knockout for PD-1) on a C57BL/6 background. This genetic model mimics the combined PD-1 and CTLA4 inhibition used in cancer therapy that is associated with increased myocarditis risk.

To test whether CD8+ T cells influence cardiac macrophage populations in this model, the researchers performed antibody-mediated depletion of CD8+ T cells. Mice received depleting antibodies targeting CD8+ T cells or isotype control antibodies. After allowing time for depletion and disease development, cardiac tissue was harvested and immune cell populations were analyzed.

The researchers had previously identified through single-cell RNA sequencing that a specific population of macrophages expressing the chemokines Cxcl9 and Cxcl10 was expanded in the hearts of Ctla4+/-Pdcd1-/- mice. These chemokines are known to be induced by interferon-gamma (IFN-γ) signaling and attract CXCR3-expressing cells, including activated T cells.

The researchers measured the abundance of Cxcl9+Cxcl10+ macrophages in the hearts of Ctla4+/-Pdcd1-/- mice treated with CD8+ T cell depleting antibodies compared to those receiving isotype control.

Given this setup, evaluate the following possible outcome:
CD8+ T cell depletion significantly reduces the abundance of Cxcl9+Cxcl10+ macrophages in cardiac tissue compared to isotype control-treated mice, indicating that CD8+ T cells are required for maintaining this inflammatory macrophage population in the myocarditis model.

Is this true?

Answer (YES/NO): YES